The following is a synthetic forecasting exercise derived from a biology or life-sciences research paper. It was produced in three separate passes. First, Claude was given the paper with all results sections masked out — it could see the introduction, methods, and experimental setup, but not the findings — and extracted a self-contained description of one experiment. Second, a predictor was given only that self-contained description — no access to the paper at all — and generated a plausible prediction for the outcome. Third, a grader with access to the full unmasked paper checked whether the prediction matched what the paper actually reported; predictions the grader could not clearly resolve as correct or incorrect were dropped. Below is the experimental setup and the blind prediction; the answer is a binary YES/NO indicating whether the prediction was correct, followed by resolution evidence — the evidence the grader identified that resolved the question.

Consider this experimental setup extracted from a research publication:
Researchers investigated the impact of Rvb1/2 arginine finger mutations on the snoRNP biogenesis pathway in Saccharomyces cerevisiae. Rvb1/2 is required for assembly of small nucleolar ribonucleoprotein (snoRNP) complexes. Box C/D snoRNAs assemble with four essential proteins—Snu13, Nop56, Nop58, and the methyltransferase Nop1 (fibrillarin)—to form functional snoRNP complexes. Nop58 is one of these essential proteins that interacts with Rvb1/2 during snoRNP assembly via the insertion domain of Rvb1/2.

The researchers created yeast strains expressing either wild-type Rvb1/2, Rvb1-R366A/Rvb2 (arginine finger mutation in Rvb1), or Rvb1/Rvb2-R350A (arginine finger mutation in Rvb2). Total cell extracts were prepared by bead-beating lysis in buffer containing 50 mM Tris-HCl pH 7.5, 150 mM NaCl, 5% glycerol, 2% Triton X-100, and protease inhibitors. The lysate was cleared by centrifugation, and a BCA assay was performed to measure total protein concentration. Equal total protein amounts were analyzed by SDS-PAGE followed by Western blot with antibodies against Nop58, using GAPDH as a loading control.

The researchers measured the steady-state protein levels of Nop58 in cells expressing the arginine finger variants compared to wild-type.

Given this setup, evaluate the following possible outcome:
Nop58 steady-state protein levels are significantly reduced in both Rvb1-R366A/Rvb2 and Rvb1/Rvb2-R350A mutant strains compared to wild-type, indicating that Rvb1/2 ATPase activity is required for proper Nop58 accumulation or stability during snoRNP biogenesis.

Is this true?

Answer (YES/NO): YES